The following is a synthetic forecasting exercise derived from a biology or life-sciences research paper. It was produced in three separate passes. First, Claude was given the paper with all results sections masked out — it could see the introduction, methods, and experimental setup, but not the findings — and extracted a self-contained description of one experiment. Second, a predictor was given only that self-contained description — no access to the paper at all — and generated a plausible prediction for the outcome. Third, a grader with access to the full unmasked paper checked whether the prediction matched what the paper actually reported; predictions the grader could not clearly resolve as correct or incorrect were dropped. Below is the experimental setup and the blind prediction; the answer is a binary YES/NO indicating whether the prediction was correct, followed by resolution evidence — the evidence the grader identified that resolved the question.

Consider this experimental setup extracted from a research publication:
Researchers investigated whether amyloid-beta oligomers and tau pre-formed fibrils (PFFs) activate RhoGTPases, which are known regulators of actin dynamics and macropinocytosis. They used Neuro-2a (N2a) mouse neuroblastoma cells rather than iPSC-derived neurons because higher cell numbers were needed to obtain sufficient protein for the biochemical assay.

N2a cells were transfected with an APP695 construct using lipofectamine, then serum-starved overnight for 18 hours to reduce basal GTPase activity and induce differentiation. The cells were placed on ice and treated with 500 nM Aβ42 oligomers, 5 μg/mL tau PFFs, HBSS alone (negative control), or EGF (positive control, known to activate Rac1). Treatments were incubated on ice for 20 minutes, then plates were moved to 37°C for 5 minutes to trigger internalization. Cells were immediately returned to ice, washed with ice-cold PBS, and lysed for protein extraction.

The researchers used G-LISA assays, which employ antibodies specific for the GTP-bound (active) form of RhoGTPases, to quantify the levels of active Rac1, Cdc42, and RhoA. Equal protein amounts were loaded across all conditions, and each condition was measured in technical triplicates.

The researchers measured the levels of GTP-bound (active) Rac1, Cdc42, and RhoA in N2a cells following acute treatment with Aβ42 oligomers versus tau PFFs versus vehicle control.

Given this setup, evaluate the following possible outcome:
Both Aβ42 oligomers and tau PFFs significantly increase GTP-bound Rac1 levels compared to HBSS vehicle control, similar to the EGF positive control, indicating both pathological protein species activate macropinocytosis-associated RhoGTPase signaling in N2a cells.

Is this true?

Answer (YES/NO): YES